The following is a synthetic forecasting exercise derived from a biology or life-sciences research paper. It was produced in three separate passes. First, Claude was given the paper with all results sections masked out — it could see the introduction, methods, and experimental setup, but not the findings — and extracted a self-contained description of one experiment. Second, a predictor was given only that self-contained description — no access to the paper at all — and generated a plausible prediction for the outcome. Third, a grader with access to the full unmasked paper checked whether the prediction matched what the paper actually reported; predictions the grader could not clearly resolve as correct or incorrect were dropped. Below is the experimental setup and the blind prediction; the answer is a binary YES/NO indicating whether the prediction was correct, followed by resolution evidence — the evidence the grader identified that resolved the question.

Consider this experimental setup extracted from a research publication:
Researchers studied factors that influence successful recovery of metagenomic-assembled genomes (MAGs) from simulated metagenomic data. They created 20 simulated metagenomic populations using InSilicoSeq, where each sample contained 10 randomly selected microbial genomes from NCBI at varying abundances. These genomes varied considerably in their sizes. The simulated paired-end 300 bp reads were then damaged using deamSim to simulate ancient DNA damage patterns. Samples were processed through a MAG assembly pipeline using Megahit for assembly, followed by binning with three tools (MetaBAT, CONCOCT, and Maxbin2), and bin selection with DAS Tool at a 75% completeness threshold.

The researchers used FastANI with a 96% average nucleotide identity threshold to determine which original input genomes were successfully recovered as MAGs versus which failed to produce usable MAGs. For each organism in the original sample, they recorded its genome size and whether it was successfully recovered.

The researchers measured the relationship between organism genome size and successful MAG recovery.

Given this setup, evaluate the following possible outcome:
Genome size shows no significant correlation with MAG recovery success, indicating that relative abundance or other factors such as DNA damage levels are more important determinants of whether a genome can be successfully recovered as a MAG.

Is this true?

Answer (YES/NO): NO